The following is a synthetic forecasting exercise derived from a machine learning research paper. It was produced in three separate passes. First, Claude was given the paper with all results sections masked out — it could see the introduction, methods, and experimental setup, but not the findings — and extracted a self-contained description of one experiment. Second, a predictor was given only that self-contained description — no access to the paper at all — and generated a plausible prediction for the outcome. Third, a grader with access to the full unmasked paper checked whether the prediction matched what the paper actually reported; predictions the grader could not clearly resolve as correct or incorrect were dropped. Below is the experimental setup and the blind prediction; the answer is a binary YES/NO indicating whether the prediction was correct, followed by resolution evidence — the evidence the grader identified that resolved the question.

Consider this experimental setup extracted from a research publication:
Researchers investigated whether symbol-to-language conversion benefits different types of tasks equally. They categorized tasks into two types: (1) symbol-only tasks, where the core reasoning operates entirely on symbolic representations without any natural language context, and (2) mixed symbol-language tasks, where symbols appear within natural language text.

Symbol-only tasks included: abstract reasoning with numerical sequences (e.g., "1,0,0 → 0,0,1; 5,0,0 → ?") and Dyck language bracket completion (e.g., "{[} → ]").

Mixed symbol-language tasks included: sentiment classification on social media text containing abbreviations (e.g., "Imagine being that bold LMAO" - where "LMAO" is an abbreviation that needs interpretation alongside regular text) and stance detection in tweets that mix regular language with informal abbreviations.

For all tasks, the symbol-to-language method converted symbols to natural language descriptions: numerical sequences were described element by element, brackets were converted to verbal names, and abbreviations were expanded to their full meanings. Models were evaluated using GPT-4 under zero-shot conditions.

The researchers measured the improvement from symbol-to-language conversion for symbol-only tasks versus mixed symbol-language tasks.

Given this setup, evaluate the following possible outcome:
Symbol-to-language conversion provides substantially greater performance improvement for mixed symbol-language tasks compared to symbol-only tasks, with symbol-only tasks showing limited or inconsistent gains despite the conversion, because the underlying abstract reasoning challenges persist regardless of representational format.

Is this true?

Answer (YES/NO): NO